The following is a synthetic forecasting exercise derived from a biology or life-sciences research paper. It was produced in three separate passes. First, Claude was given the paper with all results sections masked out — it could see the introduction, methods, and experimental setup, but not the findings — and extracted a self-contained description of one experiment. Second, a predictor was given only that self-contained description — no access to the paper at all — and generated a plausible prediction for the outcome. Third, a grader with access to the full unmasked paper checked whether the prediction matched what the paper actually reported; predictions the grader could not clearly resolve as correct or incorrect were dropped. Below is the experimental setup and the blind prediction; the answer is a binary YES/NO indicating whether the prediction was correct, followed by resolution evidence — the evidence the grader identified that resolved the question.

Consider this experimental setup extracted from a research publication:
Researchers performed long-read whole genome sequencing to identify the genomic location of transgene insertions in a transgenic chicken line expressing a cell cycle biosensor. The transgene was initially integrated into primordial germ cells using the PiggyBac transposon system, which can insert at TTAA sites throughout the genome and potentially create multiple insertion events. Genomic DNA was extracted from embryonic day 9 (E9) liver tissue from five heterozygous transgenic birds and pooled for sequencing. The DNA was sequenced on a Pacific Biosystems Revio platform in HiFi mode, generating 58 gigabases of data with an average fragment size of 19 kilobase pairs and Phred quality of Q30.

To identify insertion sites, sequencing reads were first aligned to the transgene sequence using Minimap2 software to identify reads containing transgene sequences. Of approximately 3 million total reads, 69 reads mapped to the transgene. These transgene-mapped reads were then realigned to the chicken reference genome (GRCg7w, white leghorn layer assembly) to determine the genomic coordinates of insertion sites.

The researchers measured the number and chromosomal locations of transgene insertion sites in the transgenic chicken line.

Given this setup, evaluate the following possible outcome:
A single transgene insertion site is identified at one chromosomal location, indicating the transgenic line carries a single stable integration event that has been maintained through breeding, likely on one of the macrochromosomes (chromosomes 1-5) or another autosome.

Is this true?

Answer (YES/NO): NO